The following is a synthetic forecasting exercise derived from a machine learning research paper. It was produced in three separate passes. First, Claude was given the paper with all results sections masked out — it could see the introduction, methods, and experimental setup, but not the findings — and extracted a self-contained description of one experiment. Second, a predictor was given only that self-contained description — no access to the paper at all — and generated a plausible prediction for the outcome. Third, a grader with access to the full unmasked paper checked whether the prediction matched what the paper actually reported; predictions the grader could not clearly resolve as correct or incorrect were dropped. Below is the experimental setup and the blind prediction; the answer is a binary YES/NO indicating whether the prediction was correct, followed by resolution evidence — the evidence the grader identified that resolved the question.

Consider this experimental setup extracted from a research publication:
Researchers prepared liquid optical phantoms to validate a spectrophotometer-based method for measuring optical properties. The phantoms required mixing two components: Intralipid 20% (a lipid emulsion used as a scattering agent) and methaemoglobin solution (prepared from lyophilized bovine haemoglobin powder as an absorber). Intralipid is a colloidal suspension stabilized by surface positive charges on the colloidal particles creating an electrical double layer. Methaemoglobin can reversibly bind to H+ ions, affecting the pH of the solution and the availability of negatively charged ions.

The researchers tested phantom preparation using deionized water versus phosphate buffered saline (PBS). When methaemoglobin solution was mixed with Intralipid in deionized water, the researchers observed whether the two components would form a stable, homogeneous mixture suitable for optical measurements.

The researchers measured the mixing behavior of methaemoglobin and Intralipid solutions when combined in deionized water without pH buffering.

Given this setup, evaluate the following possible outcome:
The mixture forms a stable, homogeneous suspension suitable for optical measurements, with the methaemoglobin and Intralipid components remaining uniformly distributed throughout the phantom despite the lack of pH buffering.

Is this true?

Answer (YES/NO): NO